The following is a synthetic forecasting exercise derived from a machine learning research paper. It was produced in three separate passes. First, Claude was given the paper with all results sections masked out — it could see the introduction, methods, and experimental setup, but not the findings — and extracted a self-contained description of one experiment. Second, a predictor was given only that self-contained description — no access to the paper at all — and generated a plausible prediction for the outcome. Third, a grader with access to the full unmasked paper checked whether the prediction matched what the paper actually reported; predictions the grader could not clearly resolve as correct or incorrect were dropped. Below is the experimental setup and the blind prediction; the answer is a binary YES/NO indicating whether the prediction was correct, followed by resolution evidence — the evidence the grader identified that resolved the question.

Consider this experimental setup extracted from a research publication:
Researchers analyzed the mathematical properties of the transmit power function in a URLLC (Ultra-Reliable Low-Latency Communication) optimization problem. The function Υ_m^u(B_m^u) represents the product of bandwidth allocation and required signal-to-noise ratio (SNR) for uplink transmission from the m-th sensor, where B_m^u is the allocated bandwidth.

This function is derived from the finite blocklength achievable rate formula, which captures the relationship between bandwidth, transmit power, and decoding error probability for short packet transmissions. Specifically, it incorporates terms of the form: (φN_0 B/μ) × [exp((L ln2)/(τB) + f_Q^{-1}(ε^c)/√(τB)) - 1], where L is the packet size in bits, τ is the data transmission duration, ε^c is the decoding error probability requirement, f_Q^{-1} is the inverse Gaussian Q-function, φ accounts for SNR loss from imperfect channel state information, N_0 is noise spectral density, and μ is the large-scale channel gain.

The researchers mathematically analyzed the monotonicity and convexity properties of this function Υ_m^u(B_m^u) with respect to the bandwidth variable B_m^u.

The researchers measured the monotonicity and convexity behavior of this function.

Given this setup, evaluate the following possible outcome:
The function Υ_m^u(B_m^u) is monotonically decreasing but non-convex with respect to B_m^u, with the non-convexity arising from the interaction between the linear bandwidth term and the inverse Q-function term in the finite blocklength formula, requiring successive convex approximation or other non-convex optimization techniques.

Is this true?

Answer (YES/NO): NO